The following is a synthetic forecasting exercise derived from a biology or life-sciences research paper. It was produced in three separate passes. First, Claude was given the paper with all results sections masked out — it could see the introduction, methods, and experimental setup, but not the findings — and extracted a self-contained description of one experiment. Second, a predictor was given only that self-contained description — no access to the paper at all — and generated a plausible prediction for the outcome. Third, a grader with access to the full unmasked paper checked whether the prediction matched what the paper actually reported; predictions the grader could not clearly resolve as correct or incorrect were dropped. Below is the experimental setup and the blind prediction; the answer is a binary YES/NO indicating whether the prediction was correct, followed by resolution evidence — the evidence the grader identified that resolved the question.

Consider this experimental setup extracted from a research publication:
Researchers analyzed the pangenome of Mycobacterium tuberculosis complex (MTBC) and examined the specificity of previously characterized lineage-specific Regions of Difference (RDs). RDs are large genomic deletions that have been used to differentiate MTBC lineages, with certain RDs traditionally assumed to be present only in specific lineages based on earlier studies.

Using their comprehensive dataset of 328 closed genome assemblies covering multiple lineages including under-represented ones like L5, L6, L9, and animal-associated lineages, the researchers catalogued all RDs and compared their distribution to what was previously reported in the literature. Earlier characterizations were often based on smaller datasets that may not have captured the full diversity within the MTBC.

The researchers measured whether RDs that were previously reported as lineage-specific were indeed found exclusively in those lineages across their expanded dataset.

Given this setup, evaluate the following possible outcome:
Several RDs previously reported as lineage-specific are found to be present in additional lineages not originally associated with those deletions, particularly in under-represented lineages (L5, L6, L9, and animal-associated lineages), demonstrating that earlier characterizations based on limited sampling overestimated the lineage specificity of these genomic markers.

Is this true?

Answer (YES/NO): YES